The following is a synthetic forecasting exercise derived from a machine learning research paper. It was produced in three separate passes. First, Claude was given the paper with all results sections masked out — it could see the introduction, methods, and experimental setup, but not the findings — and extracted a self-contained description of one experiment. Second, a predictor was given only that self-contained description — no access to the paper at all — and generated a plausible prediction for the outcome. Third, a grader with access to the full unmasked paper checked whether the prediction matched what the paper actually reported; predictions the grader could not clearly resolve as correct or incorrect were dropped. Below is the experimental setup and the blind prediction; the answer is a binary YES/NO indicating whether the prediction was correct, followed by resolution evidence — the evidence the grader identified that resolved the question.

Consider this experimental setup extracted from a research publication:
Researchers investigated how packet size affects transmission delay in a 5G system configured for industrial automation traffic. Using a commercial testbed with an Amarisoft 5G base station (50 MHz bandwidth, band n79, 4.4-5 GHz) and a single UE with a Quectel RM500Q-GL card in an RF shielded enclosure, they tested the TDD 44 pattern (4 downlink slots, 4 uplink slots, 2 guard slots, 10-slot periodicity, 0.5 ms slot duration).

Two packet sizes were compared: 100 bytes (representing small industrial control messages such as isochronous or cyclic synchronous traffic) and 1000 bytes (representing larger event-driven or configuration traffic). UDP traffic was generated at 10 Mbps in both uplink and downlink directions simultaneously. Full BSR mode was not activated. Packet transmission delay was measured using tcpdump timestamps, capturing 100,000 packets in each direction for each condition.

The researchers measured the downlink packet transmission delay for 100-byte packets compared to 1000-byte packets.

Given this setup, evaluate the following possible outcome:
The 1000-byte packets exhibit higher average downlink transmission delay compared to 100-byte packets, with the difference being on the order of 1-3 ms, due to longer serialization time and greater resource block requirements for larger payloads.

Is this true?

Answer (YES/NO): NO